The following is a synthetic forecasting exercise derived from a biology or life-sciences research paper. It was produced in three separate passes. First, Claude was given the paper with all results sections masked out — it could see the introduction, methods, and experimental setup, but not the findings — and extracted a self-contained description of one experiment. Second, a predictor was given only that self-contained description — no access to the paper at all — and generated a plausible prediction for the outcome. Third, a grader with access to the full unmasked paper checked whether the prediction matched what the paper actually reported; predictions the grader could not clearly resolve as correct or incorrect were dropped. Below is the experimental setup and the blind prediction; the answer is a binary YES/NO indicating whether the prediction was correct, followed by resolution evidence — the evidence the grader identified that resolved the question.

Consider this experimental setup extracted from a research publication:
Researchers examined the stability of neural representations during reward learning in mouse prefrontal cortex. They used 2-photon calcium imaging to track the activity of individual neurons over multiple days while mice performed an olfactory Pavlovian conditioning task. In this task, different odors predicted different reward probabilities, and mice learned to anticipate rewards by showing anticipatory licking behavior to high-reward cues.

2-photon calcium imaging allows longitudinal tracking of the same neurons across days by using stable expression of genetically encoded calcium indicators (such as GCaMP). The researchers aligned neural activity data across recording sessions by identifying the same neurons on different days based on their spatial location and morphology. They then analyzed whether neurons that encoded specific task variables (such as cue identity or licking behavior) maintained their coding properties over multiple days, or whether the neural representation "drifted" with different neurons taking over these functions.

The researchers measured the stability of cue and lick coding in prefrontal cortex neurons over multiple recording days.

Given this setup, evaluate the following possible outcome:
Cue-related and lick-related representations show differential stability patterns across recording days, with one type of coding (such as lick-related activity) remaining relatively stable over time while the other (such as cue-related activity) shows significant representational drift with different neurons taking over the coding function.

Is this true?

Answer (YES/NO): NO